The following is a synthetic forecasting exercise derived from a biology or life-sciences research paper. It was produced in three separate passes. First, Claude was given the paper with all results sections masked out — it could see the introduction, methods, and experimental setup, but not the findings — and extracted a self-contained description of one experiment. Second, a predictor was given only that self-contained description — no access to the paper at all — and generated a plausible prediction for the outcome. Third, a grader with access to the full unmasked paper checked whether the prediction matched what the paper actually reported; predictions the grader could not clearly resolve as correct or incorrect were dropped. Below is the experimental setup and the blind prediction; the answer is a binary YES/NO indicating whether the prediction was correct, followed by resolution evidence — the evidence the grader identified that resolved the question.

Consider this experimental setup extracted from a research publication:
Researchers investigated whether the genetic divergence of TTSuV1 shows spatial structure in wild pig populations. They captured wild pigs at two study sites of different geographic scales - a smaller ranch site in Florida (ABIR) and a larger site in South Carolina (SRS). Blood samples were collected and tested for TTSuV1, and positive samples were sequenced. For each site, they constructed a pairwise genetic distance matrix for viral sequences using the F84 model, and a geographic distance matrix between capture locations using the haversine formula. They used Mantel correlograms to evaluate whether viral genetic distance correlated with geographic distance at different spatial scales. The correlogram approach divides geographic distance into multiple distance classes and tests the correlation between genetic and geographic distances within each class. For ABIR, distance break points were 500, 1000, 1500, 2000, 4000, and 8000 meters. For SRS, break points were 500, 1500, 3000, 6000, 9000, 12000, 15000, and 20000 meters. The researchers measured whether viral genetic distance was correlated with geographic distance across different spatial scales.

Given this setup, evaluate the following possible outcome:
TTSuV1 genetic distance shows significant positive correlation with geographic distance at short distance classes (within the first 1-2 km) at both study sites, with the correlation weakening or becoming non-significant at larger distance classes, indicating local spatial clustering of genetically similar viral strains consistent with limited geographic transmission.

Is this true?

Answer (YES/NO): NO